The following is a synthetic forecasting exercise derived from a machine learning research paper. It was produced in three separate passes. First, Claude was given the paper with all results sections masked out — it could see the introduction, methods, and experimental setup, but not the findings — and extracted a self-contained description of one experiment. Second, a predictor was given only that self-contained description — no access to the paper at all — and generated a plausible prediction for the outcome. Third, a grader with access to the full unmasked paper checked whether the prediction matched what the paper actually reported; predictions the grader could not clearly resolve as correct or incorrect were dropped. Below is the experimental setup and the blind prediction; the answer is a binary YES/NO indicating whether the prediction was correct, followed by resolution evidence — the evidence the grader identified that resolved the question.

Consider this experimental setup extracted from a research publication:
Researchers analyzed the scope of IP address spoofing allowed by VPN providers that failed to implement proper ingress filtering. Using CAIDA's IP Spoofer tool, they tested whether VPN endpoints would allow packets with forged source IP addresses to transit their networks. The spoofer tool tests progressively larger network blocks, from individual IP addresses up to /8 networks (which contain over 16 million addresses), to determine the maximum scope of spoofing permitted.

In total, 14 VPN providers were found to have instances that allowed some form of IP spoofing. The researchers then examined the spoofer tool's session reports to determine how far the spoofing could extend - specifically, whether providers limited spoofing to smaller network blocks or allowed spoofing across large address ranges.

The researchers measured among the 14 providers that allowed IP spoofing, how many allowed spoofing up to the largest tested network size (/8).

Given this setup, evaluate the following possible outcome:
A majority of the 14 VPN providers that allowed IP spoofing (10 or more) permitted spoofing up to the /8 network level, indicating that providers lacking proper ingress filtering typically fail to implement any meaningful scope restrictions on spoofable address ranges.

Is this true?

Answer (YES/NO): YES